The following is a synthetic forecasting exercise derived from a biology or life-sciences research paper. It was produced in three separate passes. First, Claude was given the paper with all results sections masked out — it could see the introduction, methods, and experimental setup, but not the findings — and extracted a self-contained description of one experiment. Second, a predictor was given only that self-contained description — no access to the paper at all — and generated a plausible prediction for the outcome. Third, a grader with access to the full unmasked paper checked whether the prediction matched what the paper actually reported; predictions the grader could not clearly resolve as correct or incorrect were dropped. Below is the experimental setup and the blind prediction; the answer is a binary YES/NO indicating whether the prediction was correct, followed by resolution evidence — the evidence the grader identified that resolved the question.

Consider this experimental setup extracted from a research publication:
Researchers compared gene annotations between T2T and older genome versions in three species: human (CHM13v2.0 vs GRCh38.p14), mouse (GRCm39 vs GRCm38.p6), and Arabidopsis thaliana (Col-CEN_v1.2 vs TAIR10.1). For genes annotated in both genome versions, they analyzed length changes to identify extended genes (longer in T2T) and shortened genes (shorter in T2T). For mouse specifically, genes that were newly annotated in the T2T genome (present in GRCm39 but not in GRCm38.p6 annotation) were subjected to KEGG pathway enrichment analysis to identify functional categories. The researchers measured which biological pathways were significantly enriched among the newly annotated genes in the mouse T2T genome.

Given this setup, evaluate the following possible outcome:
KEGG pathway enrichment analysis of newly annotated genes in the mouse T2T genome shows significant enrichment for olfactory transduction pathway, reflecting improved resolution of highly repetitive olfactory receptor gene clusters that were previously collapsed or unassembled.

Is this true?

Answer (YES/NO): NO